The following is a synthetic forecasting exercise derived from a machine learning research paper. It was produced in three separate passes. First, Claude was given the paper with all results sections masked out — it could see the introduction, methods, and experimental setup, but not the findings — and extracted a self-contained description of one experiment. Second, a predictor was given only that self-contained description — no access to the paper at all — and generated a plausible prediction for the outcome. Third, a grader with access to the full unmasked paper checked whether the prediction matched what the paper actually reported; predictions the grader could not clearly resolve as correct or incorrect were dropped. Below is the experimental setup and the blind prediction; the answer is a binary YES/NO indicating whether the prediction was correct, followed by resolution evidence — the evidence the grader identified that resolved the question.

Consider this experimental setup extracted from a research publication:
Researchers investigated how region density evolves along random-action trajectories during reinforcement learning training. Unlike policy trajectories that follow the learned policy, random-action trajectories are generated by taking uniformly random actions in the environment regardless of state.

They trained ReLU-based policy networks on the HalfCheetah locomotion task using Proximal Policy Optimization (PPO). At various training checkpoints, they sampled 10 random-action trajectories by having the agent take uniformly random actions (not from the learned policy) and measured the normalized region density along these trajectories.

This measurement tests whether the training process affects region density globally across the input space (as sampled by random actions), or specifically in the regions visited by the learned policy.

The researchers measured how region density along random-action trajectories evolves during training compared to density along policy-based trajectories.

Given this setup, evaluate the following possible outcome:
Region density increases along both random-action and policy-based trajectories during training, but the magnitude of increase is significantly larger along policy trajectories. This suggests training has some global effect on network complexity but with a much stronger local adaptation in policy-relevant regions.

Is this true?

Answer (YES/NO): NO